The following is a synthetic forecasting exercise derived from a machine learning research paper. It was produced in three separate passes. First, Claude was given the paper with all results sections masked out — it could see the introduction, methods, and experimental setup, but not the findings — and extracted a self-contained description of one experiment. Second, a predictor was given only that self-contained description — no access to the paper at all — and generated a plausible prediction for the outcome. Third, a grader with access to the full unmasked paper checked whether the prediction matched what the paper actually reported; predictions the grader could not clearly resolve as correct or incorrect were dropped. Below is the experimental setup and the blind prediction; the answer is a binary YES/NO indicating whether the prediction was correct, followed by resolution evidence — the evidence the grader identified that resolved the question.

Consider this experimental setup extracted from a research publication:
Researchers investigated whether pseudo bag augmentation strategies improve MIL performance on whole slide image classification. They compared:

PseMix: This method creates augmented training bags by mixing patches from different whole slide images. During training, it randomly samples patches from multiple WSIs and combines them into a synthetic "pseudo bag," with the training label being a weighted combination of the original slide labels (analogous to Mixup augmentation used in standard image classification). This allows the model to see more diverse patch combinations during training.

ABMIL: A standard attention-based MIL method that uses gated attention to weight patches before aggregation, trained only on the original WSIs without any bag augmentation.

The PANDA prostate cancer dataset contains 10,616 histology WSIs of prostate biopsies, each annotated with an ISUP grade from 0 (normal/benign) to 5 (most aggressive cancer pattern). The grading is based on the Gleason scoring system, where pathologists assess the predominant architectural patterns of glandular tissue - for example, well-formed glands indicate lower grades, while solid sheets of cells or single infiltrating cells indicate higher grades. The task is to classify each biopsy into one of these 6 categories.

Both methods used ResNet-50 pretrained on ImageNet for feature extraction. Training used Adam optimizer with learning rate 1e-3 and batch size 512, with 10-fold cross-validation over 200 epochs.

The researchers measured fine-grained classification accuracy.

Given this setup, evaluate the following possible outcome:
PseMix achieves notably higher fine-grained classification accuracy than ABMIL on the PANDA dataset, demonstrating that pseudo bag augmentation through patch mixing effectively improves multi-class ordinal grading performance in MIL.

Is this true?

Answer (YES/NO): NO